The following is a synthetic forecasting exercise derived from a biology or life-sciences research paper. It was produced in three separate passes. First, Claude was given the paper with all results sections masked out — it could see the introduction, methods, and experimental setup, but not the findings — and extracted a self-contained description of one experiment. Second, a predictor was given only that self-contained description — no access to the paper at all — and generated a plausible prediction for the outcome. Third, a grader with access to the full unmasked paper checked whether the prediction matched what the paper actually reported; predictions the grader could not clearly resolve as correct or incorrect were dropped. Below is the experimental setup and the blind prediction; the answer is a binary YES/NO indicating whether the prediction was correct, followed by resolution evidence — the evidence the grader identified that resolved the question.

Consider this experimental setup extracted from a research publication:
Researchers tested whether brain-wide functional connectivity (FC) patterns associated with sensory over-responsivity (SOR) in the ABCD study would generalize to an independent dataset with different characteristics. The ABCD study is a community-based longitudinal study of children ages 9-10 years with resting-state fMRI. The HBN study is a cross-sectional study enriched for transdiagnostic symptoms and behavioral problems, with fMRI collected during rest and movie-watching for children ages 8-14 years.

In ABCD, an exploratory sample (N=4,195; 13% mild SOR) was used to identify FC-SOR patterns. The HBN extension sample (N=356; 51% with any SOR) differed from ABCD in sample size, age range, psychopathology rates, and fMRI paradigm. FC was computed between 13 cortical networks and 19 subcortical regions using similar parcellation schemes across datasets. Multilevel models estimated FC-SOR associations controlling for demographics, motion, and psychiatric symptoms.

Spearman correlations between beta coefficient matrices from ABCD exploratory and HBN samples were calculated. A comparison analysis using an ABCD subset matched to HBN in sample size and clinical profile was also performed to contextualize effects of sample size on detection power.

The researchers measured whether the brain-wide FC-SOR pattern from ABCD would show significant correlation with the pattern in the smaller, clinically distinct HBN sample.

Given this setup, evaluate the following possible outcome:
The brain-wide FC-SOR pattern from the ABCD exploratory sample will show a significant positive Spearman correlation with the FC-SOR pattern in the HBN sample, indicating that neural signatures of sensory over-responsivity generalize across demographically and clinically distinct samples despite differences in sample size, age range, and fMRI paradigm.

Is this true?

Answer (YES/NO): NO